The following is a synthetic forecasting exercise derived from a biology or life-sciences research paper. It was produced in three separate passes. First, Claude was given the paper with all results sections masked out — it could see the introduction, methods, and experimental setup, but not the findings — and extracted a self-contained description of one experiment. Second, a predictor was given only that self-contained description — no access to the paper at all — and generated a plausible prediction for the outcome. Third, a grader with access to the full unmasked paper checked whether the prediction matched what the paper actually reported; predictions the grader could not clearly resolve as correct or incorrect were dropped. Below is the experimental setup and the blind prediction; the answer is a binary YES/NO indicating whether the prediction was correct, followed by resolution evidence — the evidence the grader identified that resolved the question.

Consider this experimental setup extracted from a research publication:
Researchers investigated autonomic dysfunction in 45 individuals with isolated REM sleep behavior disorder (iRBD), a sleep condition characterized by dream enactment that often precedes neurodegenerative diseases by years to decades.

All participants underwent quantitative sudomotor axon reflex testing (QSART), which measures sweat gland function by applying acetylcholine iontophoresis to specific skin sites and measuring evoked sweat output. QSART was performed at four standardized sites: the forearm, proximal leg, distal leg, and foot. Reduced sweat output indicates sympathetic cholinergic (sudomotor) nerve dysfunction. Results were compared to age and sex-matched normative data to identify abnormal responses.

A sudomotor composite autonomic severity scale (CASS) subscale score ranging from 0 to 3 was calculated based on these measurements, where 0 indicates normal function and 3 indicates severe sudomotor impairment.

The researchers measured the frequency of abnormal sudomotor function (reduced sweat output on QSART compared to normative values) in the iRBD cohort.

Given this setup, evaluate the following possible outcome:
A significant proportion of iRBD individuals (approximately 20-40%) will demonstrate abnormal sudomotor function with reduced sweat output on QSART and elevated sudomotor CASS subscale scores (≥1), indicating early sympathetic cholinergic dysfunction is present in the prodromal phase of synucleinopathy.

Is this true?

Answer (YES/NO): YES